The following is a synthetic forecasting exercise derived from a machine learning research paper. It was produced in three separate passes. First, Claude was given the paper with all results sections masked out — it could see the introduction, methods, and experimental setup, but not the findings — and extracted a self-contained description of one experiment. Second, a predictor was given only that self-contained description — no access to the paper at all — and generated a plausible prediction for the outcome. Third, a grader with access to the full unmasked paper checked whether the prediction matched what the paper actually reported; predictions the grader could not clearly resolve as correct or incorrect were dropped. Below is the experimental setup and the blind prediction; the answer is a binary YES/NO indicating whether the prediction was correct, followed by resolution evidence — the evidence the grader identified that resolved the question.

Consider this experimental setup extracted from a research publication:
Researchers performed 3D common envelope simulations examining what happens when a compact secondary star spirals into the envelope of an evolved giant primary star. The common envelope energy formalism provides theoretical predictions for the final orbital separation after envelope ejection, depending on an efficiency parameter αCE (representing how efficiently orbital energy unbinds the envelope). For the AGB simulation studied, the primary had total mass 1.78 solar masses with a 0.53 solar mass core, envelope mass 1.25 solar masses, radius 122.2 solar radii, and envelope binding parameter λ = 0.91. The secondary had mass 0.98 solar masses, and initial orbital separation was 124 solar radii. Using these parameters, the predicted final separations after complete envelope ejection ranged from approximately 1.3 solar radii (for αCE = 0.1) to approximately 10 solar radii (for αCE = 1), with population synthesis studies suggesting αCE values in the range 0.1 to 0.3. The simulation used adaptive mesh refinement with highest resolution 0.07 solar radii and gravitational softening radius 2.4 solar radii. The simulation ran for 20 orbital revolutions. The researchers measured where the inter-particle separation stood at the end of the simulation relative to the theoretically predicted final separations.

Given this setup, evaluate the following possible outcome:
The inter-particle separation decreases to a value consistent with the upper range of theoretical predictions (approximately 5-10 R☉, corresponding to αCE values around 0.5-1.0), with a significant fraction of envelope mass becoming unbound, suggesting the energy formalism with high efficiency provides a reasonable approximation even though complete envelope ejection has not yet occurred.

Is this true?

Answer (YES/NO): NO